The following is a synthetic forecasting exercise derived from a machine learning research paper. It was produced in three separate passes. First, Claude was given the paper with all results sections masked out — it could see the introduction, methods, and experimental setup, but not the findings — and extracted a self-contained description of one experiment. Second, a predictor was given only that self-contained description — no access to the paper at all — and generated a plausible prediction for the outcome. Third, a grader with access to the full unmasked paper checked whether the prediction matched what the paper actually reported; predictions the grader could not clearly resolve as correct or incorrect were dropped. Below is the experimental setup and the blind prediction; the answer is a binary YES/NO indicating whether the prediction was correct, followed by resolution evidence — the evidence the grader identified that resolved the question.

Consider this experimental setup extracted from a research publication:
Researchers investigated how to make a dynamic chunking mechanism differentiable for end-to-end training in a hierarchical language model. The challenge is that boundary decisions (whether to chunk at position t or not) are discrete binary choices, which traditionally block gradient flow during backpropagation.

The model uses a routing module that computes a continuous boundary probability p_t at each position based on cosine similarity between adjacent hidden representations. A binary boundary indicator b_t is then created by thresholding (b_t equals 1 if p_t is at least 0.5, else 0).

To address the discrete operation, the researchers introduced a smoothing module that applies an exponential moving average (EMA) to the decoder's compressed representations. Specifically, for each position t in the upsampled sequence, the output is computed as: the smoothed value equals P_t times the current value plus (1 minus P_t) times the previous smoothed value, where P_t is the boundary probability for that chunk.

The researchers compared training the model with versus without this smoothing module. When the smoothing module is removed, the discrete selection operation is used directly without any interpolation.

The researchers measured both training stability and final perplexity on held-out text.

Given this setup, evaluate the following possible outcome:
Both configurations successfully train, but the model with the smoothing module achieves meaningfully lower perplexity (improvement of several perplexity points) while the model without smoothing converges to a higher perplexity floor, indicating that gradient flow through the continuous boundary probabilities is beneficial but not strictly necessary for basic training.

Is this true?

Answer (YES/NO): NO